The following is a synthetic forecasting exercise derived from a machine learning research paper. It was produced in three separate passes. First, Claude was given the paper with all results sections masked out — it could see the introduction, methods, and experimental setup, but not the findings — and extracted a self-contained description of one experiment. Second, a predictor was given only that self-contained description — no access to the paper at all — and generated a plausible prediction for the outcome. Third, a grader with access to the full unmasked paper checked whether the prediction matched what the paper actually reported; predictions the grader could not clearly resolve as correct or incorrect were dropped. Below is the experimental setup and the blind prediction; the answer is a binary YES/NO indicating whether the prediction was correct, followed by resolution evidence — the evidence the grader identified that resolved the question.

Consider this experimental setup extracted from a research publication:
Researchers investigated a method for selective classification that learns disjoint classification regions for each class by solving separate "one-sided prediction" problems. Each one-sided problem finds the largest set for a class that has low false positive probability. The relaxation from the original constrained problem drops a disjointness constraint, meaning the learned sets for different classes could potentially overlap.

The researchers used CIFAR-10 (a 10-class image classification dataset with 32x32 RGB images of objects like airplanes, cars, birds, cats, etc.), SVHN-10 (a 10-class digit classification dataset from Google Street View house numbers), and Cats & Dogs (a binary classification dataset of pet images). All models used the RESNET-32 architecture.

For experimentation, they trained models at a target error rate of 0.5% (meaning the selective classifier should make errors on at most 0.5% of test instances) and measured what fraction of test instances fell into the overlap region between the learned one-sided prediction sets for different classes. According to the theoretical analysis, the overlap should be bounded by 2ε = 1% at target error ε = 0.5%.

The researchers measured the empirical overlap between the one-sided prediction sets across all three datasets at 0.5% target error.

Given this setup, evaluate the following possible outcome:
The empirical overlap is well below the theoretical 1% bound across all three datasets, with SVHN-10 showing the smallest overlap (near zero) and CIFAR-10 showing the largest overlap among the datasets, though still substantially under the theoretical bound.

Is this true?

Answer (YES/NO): NO